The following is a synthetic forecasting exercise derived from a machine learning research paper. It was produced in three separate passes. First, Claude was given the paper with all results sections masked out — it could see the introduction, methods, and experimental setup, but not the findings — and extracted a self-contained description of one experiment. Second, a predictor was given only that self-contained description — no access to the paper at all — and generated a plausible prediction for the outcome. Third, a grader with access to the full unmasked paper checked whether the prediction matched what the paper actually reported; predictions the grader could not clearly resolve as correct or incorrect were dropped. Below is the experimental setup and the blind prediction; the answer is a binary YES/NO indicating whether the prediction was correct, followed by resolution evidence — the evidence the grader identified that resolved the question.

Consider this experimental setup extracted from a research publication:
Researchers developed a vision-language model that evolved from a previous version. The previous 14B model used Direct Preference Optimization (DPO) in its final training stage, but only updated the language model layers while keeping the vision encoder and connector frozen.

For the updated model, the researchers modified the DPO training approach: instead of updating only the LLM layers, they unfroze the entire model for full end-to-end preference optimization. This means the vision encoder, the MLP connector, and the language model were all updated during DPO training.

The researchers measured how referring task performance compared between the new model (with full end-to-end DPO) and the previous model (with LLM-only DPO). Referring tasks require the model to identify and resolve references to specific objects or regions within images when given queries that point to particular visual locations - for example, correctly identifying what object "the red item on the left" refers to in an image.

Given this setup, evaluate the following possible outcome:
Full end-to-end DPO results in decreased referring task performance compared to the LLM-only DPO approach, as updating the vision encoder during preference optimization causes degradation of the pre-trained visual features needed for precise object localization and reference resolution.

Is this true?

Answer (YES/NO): YES